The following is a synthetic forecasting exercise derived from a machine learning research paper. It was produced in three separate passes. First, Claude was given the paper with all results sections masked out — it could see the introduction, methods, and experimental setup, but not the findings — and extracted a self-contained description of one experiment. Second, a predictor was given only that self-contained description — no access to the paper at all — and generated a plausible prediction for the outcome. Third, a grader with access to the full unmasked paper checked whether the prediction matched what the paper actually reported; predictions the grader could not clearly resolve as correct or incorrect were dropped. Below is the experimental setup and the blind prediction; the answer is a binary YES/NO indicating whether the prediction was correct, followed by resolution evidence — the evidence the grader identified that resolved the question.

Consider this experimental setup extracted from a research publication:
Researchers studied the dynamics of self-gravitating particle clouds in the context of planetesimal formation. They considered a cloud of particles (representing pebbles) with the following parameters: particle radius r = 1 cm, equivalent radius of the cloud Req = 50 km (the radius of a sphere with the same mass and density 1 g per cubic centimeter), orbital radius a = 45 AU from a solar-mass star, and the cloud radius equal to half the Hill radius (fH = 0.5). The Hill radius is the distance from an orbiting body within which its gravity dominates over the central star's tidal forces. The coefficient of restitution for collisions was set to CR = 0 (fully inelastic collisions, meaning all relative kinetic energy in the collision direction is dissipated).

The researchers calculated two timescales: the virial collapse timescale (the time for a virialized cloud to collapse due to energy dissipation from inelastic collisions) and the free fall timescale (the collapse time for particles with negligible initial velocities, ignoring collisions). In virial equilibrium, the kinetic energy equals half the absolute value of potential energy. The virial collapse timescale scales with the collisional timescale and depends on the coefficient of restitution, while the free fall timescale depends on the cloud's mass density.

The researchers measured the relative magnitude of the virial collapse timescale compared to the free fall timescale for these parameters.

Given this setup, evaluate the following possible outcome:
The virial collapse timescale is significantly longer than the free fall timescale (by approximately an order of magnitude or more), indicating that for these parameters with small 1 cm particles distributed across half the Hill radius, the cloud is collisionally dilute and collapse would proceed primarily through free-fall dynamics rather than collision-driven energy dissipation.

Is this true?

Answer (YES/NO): NO